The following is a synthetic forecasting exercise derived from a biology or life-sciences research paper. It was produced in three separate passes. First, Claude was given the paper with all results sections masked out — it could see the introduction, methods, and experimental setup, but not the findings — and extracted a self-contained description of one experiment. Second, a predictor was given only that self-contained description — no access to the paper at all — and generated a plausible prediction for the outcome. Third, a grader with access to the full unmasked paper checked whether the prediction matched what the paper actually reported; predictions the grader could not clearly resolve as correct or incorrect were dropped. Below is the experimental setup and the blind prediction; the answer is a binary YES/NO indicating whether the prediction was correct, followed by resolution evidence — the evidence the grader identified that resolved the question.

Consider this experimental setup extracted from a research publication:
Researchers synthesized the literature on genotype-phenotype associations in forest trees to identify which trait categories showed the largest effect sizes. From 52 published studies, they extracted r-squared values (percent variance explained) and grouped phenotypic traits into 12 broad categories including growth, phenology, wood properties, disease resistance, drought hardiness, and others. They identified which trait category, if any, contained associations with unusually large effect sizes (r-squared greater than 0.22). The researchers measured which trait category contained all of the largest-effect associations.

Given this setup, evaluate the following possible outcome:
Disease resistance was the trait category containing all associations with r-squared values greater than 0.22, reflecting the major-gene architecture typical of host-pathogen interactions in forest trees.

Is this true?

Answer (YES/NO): YES